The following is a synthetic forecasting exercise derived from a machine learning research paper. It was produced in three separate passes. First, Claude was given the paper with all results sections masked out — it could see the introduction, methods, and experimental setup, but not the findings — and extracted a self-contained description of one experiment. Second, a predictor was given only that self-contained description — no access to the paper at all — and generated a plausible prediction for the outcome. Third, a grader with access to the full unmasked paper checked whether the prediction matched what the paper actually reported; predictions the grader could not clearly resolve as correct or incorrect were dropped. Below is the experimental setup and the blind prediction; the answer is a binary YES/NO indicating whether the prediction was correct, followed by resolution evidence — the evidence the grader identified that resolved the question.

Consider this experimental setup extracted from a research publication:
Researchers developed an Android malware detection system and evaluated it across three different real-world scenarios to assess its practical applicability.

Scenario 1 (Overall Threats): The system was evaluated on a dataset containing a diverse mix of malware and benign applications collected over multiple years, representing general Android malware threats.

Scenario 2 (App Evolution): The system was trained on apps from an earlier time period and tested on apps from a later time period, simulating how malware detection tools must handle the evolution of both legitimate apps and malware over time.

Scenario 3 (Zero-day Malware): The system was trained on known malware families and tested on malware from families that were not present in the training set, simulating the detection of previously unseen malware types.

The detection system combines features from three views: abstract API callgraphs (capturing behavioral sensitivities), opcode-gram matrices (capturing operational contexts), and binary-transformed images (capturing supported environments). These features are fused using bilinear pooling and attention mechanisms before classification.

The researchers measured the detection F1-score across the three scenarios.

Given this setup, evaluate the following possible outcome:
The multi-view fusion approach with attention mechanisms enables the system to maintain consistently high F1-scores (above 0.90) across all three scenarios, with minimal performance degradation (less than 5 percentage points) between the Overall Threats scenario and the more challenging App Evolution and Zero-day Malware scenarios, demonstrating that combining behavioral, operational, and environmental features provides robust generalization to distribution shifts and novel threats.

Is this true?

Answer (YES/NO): NO